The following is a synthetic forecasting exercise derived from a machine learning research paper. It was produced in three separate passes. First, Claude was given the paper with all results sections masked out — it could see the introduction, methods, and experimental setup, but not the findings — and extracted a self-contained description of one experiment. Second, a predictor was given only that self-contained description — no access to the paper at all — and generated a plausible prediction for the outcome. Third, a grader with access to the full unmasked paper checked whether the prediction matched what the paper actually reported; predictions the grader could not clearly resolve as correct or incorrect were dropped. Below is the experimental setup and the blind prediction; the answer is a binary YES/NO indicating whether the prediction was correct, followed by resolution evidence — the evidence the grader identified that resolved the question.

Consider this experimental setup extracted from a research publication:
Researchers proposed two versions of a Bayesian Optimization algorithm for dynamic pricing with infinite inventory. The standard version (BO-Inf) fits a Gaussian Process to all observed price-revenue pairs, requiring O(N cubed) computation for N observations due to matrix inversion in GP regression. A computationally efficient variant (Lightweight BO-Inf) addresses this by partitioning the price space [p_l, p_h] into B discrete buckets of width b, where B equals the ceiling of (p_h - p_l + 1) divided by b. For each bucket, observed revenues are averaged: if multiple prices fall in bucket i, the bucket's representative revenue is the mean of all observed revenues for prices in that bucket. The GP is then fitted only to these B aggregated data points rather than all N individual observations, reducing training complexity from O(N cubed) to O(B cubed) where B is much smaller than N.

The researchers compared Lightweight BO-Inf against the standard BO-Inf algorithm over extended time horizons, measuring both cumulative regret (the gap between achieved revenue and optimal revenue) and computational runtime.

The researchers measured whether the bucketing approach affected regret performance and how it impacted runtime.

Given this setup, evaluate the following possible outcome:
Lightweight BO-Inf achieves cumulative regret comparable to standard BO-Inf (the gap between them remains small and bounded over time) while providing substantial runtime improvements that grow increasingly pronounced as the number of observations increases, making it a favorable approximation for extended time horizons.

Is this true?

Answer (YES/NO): YES